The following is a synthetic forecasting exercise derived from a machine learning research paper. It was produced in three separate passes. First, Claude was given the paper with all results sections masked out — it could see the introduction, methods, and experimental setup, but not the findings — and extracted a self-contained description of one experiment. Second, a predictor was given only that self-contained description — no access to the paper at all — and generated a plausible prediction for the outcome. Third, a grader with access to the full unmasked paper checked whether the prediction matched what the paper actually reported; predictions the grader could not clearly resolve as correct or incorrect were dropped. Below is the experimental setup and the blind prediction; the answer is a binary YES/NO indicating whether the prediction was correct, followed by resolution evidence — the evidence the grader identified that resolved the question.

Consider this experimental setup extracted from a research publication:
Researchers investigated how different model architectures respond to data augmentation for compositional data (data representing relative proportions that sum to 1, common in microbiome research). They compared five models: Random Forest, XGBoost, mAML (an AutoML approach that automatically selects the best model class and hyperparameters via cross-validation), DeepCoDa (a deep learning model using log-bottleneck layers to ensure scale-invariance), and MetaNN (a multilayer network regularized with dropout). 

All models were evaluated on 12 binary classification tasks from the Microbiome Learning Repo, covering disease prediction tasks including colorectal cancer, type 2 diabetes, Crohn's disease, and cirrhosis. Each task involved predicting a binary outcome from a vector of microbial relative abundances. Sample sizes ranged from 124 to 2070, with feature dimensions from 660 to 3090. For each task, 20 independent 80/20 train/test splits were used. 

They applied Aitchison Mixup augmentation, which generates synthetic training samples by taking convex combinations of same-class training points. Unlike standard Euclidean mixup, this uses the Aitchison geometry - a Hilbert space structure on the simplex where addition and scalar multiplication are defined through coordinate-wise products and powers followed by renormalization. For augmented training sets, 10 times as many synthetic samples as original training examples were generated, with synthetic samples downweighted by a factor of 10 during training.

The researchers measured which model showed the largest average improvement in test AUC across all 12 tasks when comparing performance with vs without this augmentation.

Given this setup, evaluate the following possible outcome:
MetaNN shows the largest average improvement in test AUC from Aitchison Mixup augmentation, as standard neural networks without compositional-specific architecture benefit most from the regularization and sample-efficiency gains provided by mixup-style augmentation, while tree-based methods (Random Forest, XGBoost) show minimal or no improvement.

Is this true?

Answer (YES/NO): NO